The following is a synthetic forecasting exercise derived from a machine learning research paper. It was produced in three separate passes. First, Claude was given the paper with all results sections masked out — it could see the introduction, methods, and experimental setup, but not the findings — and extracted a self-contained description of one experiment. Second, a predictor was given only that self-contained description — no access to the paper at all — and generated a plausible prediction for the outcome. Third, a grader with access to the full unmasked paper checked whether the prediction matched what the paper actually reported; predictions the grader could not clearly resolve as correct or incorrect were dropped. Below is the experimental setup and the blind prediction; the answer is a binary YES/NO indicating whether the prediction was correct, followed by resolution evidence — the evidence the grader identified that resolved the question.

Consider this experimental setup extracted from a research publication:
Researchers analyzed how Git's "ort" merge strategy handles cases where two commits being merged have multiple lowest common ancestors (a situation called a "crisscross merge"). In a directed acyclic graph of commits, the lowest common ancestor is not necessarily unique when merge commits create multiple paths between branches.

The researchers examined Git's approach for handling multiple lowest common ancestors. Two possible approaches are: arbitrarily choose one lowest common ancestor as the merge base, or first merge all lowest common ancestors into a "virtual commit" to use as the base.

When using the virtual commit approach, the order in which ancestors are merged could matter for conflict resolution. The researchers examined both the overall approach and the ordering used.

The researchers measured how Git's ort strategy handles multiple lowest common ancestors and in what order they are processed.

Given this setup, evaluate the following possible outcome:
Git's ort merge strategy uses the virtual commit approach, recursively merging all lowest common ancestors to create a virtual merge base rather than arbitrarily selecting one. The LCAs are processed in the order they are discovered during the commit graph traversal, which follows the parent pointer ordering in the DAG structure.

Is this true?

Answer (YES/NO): NO